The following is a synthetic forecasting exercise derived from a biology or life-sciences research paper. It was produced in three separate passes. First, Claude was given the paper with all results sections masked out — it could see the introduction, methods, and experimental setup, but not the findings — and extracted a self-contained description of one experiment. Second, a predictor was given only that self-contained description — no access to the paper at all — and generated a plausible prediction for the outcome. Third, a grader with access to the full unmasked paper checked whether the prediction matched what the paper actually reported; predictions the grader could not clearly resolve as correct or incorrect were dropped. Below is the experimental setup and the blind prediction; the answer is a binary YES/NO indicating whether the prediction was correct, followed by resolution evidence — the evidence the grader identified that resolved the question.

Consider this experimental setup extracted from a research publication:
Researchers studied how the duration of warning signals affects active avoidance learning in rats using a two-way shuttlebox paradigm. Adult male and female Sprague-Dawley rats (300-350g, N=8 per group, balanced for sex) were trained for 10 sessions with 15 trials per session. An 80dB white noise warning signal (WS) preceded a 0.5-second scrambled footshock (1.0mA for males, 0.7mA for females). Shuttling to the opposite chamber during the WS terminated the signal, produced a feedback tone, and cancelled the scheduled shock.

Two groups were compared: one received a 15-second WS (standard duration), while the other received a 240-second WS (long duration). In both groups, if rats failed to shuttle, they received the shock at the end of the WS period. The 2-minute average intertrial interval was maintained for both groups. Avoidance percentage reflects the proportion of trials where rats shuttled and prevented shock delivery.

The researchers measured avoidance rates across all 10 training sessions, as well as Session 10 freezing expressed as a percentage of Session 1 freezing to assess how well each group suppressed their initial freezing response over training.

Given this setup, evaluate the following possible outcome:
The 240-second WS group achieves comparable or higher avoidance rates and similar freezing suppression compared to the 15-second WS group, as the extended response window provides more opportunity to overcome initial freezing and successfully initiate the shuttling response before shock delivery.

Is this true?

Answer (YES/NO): NO